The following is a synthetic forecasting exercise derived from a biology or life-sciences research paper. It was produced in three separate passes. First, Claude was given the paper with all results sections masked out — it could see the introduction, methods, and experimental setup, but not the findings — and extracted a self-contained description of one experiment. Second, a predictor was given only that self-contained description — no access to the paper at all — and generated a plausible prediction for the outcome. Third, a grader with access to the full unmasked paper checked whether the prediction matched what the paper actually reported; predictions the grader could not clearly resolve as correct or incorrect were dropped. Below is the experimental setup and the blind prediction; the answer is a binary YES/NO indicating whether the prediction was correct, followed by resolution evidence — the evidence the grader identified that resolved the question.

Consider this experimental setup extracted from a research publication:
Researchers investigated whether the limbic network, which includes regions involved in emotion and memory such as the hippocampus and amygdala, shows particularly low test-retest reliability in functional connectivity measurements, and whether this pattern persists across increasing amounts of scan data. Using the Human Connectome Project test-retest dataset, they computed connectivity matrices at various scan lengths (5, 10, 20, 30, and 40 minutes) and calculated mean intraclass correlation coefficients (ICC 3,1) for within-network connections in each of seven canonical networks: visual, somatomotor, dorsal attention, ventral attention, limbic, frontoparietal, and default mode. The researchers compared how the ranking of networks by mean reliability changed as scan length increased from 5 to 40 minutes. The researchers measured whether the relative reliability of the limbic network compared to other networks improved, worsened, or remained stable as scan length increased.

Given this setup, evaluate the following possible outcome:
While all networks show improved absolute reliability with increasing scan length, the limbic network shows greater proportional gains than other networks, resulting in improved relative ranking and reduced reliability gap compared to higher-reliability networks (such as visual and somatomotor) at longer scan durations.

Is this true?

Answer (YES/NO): NO